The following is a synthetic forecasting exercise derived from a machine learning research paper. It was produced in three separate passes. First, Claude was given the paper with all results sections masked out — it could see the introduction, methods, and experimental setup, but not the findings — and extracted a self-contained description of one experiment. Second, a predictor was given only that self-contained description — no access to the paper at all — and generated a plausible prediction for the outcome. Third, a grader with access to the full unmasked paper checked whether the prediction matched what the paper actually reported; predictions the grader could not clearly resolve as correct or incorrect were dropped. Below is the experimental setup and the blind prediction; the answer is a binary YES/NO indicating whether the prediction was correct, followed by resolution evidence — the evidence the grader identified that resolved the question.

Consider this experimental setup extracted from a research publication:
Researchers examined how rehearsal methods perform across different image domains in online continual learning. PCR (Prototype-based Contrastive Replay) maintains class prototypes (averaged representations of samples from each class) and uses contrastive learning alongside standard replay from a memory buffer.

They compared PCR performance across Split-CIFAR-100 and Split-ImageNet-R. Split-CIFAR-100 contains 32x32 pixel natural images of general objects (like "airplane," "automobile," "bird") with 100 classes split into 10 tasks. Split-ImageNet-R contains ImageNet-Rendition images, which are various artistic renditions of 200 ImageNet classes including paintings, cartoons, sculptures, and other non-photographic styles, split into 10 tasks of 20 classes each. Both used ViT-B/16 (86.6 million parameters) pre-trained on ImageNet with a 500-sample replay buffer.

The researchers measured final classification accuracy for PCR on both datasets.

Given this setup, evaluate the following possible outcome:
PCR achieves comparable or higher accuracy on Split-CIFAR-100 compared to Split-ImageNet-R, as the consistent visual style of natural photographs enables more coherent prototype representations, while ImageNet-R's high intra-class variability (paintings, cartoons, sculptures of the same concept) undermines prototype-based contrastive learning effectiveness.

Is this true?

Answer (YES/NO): YES